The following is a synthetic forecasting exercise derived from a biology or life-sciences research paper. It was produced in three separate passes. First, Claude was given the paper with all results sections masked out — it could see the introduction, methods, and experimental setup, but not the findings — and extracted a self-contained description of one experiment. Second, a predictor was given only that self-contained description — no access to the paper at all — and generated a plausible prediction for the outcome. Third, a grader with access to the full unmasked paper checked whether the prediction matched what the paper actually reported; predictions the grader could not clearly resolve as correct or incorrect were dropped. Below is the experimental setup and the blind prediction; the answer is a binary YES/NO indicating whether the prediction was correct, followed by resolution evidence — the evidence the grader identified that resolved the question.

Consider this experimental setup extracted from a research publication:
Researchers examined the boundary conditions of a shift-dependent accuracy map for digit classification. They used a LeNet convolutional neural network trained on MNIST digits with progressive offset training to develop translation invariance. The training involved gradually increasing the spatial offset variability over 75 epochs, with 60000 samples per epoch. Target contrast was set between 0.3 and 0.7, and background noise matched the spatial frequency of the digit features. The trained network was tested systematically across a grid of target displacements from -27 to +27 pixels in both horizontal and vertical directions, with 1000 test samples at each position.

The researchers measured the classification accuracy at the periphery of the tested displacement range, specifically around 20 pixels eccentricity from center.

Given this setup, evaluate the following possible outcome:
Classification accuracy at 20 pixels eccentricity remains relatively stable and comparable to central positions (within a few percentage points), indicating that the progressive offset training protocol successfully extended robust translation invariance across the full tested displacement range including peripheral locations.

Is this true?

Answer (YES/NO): NO